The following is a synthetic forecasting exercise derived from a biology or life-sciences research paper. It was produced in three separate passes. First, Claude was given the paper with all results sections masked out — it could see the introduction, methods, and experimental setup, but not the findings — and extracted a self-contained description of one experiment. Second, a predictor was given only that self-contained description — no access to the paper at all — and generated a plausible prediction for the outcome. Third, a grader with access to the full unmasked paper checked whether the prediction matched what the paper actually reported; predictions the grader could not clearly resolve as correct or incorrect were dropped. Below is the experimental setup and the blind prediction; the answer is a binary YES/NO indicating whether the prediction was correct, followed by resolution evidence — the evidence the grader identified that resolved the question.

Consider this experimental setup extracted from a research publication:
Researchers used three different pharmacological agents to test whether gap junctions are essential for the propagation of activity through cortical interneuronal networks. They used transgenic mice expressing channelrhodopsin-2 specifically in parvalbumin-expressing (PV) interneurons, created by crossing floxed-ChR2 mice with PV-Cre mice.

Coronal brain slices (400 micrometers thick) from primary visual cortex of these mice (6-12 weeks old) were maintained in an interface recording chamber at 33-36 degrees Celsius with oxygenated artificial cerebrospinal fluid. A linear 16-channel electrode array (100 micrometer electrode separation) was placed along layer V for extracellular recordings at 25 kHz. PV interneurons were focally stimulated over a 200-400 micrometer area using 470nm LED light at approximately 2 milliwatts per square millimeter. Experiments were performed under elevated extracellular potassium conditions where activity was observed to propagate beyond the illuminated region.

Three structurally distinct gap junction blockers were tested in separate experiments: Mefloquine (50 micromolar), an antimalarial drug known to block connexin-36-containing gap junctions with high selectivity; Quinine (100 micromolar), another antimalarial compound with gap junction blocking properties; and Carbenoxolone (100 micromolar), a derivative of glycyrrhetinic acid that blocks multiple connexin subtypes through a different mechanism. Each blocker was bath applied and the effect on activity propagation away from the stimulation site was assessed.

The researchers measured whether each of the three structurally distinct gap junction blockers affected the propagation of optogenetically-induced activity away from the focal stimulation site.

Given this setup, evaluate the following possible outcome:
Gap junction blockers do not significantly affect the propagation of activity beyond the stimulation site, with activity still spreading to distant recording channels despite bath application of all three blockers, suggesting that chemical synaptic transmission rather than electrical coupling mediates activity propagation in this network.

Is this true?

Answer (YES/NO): NO